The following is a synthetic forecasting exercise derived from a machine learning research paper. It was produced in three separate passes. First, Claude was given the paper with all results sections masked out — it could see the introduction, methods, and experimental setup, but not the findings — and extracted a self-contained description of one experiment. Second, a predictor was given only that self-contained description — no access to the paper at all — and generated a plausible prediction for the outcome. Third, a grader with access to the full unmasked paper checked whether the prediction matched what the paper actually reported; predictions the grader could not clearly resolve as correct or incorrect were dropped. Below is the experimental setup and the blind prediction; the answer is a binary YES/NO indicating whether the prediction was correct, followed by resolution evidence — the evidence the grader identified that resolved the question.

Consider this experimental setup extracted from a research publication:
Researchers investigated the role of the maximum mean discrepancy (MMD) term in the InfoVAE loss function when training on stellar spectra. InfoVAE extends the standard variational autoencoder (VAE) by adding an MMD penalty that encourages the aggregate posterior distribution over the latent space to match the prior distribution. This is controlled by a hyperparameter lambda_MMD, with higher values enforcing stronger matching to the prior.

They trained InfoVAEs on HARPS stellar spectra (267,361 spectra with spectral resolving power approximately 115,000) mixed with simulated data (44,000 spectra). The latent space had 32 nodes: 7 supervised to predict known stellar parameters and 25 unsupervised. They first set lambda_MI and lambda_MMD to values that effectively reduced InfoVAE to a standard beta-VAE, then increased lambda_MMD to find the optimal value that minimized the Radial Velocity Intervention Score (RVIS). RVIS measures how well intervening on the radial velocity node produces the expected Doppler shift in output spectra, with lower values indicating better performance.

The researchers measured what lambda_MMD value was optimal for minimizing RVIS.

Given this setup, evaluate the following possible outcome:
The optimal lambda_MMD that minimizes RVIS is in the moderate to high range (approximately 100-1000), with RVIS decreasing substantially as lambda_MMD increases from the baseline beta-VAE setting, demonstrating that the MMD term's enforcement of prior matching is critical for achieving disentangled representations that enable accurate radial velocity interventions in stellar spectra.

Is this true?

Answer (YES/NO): YES